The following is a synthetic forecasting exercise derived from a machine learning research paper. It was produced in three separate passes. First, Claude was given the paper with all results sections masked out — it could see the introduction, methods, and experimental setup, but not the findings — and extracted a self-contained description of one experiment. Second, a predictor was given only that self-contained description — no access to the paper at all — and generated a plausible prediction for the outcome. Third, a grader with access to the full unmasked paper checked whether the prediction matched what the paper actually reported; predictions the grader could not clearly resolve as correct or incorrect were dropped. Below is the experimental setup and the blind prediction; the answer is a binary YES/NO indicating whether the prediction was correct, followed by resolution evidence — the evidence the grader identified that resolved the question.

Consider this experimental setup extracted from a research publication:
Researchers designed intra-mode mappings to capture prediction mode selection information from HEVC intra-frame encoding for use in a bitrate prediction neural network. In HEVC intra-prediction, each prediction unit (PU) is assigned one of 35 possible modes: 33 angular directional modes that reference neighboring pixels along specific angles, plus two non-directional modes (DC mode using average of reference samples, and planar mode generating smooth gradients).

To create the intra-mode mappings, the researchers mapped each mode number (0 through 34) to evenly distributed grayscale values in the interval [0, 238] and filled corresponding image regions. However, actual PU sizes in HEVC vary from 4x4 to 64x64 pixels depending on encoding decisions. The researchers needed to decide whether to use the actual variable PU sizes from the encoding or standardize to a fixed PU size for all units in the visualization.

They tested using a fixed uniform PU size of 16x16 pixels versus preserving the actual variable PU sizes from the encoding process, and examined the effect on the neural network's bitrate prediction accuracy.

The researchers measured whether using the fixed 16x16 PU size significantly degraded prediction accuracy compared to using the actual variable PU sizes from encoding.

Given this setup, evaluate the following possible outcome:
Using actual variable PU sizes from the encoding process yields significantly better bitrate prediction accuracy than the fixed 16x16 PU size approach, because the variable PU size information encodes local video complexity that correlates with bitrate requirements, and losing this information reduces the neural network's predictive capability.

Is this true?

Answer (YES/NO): NO